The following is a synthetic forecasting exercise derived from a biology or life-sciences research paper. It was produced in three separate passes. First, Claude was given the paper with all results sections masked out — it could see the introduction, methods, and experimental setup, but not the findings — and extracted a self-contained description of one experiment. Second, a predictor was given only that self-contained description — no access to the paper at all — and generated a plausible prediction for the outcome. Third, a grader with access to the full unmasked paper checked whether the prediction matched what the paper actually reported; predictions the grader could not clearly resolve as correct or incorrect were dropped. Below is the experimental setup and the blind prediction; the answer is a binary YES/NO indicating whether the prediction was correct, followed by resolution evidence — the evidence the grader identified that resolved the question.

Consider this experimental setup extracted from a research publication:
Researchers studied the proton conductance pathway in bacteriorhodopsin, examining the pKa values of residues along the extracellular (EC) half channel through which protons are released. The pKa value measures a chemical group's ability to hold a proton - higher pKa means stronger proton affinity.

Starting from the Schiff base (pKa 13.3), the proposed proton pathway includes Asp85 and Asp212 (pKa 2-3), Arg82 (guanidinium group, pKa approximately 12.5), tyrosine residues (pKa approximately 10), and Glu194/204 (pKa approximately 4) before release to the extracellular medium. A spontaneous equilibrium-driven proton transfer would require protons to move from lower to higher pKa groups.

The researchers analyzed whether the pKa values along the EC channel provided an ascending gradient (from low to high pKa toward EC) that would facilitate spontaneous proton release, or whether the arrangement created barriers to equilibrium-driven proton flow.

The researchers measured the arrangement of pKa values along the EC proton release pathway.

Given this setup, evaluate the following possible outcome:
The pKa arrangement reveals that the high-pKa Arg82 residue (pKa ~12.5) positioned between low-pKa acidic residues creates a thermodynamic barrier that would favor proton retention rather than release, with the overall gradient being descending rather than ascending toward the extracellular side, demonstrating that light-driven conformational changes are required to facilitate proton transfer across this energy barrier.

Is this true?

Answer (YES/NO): NO